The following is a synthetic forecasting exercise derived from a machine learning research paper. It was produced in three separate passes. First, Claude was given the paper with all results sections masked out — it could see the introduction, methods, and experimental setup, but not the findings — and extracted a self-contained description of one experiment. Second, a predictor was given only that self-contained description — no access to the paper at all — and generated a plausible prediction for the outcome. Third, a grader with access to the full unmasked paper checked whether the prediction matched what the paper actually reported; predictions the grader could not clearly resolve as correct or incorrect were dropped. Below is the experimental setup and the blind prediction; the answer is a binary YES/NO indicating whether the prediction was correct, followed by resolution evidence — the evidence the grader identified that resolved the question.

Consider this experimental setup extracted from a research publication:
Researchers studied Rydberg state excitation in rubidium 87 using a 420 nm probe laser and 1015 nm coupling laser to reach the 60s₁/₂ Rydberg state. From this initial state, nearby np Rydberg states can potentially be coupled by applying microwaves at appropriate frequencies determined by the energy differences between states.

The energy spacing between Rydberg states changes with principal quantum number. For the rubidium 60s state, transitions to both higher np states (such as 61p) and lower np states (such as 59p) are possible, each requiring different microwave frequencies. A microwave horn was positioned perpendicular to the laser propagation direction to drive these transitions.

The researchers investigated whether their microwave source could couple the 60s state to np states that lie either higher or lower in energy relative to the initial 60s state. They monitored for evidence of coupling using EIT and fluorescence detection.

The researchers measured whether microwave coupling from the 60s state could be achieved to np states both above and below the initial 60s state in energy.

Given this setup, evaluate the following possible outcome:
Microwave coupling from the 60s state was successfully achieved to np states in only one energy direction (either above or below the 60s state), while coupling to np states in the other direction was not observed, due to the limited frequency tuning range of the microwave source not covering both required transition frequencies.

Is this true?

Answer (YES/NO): NO